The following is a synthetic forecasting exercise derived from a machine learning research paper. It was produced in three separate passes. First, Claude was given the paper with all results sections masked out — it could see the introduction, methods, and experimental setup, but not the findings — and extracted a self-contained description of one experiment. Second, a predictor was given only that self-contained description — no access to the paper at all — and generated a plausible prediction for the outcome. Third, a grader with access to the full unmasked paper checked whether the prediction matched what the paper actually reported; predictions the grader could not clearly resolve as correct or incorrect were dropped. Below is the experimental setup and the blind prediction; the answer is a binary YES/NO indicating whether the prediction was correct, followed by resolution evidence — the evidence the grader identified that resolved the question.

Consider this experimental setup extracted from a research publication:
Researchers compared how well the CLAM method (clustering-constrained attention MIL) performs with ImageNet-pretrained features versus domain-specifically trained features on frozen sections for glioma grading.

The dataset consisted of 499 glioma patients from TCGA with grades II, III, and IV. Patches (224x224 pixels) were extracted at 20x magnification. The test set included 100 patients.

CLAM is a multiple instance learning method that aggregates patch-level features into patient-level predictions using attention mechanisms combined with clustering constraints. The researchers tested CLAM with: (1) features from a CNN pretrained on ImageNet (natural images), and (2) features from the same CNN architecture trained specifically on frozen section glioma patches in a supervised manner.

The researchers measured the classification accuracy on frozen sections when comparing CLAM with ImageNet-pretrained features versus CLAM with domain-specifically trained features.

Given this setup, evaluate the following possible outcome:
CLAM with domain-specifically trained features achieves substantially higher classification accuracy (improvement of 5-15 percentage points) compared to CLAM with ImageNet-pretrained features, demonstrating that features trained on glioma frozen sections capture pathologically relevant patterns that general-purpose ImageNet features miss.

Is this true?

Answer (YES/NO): NO